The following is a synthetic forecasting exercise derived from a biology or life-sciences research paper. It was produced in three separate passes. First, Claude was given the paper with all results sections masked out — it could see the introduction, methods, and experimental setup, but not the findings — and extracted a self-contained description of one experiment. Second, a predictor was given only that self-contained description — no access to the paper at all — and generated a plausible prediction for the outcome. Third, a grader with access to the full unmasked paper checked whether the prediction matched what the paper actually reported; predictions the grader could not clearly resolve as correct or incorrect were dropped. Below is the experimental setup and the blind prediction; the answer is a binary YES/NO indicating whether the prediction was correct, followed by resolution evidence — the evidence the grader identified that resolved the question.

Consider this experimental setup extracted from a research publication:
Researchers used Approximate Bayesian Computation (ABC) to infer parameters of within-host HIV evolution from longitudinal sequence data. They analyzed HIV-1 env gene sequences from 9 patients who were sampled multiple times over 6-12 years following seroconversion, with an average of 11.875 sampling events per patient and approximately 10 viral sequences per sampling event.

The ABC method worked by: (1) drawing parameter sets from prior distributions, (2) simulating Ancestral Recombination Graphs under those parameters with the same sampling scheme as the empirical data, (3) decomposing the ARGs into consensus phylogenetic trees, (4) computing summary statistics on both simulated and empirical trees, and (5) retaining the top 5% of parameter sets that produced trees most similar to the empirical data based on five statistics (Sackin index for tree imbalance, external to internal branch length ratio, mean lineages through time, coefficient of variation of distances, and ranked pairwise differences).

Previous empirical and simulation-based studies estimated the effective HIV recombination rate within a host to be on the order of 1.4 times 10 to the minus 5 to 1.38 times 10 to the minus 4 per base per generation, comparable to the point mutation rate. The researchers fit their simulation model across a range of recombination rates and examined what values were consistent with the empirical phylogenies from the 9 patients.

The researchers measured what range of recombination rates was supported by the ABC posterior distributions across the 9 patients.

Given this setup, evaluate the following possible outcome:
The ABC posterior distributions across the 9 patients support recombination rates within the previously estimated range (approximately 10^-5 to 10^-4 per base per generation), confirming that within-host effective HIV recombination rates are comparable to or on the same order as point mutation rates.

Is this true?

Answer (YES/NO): NO